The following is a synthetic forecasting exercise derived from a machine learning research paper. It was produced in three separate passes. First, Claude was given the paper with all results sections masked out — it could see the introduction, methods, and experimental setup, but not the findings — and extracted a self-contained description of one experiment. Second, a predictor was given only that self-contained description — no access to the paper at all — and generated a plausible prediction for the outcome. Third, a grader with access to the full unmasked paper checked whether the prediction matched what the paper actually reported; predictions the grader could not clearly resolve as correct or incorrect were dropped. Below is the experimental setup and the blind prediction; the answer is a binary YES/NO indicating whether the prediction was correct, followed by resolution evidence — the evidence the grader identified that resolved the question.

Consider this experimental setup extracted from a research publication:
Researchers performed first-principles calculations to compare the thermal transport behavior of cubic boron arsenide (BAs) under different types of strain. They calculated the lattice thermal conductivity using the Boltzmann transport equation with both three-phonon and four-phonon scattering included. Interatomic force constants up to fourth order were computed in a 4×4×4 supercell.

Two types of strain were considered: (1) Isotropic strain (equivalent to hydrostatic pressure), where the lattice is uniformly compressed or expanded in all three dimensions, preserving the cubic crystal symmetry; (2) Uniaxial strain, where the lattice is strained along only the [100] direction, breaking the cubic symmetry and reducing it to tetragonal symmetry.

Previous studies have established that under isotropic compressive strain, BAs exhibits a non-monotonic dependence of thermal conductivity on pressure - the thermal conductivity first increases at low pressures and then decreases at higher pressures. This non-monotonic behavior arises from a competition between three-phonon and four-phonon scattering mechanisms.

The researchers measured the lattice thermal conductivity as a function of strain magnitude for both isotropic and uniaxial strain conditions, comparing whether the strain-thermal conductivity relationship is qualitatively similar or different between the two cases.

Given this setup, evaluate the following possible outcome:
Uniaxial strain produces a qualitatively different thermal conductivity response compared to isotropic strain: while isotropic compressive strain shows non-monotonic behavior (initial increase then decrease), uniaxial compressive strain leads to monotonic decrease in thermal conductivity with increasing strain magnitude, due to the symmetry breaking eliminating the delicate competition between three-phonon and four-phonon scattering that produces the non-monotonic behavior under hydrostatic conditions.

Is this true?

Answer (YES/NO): NO